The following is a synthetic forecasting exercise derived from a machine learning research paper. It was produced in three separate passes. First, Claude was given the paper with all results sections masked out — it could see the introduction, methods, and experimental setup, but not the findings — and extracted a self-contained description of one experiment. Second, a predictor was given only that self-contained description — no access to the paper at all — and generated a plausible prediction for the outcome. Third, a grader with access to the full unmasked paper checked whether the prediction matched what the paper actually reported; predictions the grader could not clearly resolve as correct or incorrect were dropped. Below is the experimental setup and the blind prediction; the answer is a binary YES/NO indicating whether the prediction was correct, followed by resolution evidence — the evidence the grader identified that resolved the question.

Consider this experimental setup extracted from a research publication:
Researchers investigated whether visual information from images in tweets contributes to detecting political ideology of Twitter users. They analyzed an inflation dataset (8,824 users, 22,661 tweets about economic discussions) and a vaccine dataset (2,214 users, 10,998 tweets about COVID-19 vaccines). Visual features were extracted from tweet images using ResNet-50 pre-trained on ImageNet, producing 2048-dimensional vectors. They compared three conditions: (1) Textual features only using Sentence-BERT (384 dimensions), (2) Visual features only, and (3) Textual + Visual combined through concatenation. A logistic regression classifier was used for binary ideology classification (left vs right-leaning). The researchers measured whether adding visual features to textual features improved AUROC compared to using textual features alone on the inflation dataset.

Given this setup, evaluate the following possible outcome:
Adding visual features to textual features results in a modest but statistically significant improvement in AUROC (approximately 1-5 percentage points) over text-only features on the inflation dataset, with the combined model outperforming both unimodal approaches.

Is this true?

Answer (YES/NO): NO